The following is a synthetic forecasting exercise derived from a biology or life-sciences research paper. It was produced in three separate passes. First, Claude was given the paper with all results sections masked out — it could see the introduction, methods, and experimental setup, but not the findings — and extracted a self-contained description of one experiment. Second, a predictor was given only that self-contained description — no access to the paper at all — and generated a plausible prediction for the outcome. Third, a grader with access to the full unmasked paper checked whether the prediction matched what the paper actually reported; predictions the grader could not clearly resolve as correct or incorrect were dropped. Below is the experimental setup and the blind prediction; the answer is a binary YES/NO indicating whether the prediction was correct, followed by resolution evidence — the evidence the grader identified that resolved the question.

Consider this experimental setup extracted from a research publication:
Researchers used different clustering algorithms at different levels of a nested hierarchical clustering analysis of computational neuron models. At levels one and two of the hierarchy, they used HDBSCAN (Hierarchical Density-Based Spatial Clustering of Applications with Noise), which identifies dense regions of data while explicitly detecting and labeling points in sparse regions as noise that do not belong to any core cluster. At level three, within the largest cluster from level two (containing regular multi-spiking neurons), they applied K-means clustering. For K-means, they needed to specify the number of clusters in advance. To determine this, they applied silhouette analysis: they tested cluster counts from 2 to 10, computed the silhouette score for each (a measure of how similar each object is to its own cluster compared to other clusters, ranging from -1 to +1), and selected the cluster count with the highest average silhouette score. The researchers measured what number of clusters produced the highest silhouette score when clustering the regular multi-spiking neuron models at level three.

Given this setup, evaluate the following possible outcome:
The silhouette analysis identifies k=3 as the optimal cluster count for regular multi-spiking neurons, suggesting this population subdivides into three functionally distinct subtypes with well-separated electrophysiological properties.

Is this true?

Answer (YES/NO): NO